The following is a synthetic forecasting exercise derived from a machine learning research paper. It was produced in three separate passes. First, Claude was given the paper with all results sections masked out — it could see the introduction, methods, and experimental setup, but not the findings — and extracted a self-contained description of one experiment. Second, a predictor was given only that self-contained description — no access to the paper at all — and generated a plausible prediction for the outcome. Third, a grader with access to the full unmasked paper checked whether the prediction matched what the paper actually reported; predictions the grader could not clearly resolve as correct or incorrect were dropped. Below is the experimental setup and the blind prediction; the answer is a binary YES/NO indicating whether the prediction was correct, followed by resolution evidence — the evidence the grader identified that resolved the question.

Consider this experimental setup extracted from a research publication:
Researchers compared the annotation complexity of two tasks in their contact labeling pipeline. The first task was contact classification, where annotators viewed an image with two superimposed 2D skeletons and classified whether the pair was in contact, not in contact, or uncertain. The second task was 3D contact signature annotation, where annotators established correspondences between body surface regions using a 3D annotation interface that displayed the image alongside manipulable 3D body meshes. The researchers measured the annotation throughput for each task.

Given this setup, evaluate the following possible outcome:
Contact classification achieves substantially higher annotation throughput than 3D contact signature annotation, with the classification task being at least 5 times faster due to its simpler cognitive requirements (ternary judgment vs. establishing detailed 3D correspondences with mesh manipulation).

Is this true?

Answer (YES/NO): YES